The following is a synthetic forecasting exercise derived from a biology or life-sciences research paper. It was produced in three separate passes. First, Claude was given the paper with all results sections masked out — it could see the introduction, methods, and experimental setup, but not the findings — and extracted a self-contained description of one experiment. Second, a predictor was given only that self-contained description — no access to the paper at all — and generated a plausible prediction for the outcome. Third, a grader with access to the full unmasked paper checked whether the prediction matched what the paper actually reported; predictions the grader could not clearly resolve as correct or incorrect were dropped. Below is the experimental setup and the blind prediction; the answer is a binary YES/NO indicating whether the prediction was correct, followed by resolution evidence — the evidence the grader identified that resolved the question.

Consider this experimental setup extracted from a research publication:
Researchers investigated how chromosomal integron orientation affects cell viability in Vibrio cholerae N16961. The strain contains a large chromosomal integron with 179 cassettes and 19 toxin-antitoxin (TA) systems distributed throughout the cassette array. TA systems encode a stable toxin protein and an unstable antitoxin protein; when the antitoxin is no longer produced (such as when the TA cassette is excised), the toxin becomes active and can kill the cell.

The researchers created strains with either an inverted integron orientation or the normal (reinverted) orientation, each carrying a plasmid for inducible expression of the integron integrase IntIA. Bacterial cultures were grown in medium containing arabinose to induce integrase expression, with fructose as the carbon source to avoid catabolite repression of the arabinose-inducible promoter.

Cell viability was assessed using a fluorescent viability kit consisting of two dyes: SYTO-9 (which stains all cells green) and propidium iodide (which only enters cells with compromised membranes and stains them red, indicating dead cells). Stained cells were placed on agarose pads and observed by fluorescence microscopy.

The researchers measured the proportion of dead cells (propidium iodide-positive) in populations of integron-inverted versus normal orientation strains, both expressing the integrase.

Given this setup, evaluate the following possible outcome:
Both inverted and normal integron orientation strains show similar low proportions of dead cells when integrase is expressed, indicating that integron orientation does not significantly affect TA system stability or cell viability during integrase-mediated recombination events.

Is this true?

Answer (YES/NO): NO